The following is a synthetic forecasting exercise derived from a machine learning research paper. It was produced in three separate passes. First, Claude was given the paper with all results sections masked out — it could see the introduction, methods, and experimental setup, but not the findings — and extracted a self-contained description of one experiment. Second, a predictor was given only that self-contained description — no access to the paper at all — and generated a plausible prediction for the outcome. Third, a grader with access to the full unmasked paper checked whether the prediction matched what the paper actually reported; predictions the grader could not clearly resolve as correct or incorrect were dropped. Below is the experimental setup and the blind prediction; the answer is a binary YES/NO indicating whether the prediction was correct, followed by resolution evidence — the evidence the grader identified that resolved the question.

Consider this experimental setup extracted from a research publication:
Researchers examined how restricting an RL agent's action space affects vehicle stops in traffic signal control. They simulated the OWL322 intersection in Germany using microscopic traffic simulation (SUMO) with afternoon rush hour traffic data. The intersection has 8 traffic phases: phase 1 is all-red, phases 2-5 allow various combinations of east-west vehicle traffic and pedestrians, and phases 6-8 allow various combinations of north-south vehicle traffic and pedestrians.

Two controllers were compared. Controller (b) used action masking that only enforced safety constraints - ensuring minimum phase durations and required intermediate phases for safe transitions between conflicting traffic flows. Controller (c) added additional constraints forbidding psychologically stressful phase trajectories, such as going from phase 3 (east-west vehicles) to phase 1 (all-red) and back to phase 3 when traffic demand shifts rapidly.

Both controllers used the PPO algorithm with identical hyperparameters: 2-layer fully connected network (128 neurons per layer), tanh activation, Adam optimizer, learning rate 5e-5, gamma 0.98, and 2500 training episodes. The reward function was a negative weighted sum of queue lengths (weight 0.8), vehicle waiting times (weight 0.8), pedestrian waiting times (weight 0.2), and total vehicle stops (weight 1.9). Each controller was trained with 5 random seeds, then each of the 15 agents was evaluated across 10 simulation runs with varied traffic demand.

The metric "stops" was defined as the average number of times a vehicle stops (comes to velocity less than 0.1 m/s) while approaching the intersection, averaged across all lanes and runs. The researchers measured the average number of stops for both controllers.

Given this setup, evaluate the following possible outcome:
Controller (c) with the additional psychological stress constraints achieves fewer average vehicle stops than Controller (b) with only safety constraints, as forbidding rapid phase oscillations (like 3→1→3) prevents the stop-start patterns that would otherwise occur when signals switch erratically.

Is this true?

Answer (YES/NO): YES